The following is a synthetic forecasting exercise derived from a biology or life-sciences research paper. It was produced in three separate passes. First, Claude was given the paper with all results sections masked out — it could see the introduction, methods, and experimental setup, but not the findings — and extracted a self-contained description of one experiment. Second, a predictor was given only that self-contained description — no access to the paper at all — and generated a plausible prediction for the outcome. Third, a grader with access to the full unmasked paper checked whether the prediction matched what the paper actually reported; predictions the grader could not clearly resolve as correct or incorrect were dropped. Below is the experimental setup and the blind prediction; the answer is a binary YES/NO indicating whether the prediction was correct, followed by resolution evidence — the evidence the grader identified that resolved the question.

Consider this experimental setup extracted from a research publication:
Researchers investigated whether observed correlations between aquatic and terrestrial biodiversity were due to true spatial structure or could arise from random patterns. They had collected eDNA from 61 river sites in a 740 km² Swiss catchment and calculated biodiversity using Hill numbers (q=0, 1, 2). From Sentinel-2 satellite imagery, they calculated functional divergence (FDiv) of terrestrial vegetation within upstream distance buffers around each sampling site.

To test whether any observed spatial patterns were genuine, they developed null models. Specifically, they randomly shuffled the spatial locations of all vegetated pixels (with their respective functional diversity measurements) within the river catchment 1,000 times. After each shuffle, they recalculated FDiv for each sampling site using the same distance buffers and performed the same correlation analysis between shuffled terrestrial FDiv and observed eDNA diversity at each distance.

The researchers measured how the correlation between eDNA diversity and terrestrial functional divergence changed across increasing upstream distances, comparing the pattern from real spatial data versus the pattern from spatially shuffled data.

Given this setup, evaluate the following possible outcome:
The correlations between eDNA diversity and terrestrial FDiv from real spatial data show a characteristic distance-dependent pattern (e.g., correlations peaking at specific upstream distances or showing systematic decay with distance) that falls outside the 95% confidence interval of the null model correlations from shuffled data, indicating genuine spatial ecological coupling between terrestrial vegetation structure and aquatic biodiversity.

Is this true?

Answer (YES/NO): YES